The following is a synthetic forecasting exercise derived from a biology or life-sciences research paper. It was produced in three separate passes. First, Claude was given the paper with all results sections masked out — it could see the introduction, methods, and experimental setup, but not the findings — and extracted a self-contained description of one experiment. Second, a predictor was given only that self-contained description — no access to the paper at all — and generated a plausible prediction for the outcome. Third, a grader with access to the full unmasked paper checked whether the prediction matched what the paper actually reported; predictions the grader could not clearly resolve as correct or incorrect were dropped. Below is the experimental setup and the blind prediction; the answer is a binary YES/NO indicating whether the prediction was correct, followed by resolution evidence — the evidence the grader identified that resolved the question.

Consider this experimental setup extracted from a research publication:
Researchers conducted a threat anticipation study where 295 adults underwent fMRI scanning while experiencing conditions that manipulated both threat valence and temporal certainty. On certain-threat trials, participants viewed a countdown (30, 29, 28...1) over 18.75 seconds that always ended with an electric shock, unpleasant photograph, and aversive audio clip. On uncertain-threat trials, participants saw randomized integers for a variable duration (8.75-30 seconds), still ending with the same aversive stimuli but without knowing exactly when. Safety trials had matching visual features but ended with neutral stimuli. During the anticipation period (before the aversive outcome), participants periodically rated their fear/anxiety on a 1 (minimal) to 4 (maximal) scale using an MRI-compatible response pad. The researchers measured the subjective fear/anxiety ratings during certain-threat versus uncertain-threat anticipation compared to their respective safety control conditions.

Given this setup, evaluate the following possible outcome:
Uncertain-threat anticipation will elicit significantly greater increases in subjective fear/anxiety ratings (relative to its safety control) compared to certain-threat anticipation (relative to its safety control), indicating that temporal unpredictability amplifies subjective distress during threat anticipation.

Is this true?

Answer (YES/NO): YES